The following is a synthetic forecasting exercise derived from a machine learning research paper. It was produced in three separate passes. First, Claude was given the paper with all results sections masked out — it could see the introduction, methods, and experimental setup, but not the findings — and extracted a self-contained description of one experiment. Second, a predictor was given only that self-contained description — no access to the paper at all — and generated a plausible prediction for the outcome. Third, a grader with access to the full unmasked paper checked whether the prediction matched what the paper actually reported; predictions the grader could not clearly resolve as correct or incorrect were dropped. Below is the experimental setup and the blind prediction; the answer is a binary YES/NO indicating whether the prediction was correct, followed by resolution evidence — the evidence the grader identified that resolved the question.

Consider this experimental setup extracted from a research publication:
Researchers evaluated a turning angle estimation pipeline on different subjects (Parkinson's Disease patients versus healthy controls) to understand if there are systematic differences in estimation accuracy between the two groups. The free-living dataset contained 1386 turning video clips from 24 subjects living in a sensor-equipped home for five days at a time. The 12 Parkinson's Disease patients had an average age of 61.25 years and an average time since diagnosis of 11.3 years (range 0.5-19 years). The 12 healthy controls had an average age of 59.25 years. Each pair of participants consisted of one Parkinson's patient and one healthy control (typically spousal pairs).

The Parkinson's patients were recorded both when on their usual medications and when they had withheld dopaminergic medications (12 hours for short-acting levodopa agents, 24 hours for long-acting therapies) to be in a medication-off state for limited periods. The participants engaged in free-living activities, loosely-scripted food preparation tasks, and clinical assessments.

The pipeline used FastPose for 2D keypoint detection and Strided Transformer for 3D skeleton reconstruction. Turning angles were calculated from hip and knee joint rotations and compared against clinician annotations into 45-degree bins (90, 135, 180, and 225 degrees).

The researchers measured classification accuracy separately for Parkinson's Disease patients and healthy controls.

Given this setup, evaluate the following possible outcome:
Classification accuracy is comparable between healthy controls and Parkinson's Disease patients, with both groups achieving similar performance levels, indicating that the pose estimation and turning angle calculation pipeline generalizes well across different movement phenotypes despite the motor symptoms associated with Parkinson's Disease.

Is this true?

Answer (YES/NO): YES